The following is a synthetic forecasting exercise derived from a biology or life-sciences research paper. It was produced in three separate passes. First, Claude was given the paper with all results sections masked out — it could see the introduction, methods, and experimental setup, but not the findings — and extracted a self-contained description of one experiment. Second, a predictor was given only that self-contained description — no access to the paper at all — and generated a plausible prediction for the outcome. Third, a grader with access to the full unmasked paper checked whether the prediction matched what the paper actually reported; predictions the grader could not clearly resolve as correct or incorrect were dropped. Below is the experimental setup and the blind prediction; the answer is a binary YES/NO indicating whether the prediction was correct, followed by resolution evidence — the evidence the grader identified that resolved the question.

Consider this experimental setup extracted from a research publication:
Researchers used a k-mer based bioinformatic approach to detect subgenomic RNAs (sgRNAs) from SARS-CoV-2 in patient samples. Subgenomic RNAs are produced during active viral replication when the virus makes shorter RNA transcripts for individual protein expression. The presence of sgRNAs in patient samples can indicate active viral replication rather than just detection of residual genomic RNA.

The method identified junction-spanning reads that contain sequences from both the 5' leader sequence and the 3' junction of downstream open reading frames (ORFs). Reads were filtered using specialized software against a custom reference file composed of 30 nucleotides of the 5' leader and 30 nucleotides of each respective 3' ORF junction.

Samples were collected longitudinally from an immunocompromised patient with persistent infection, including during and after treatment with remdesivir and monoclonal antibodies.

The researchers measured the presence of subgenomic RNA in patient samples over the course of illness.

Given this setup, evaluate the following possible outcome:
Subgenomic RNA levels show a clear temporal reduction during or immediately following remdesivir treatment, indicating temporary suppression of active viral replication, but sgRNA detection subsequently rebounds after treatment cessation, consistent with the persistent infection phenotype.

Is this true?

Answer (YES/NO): NO